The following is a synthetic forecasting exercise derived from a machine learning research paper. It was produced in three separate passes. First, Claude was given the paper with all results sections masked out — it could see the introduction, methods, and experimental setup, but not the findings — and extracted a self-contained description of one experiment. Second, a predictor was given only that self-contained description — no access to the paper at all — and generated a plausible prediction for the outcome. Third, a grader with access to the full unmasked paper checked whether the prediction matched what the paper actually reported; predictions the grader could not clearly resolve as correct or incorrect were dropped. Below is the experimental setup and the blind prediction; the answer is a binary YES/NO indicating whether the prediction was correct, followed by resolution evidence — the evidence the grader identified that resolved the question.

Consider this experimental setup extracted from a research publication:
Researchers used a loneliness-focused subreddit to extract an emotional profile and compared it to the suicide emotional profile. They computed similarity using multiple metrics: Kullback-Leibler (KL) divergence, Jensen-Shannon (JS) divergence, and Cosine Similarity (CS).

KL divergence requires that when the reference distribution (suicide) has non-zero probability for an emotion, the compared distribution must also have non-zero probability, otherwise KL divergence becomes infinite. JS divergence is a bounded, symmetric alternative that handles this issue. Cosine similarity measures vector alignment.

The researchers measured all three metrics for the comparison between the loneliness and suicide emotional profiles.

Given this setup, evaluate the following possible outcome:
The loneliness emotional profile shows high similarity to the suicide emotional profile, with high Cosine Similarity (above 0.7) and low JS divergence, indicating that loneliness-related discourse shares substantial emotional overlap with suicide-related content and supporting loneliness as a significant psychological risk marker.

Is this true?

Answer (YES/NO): NO